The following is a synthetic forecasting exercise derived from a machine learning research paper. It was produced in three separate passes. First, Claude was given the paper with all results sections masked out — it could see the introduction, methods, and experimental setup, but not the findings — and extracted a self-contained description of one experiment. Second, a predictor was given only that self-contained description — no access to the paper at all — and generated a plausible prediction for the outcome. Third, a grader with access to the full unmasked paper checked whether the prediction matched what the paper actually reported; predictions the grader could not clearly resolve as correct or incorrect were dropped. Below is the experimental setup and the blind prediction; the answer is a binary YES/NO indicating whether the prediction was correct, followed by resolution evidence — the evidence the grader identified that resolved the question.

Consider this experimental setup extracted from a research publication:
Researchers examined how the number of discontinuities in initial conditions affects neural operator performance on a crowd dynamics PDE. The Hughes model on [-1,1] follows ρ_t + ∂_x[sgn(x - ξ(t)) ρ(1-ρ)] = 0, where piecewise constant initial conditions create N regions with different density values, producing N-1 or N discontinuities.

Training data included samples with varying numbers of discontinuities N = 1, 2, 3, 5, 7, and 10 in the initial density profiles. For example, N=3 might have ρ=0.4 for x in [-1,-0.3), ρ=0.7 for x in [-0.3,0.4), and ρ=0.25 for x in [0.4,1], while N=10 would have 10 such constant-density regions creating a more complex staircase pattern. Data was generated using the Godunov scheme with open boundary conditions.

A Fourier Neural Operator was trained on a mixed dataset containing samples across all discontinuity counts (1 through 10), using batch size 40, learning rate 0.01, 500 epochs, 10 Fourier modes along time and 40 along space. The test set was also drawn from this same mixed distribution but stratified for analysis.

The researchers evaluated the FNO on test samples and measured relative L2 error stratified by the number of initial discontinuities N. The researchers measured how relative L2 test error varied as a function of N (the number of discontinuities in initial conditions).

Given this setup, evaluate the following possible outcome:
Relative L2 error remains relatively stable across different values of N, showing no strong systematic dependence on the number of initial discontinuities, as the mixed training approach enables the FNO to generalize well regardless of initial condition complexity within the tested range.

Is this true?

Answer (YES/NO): NO